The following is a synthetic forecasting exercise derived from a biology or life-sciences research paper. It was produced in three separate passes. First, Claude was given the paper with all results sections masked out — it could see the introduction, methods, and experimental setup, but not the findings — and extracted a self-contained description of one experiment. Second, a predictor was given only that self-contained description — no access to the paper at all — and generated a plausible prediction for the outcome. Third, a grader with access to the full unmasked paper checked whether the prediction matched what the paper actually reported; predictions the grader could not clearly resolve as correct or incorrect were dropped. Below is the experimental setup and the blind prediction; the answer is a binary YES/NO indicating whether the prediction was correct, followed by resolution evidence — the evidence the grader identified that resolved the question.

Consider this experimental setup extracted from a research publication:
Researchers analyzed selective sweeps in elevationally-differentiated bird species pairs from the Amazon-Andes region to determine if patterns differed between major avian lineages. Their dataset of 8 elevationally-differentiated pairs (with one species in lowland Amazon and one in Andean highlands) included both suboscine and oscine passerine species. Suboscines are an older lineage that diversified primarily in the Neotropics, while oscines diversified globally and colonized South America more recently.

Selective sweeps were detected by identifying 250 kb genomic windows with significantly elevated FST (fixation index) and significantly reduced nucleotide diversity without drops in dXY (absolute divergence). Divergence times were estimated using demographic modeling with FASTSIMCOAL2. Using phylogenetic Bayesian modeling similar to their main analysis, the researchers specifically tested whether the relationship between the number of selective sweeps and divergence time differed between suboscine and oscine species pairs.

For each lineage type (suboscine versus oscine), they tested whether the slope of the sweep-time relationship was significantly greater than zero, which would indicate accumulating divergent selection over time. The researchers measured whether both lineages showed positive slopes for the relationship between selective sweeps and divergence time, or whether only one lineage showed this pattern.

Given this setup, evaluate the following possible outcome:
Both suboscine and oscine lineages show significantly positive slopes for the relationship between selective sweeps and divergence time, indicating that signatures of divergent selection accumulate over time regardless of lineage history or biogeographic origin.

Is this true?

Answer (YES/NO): YES